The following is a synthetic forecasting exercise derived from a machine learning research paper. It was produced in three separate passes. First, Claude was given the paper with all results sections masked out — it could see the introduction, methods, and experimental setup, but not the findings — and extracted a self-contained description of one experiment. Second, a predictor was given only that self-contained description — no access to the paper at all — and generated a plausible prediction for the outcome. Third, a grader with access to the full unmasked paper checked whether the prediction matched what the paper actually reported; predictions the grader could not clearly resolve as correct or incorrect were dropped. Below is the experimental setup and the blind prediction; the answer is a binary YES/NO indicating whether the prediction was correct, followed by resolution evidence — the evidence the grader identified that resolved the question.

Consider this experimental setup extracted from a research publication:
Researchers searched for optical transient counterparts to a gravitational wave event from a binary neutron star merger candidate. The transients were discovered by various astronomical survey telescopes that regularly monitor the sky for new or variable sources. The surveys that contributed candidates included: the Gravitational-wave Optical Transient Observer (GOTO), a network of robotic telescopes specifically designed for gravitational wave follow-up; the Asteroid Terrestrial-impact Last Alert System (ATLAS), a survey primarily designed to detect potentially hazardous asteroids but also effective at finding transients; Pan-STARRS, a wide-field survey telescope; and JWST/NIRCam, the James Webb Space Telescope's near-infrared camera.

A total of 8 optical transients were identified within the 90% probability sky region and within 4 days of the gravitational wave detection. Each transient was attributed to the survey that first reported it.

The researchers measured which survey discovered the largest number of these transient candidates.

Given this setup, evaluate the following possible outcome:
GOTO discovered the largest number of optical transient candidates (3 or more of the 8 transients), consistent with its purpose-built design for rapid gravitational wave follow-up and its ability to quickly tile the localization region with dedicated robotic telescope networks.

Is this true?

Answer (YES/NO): YES